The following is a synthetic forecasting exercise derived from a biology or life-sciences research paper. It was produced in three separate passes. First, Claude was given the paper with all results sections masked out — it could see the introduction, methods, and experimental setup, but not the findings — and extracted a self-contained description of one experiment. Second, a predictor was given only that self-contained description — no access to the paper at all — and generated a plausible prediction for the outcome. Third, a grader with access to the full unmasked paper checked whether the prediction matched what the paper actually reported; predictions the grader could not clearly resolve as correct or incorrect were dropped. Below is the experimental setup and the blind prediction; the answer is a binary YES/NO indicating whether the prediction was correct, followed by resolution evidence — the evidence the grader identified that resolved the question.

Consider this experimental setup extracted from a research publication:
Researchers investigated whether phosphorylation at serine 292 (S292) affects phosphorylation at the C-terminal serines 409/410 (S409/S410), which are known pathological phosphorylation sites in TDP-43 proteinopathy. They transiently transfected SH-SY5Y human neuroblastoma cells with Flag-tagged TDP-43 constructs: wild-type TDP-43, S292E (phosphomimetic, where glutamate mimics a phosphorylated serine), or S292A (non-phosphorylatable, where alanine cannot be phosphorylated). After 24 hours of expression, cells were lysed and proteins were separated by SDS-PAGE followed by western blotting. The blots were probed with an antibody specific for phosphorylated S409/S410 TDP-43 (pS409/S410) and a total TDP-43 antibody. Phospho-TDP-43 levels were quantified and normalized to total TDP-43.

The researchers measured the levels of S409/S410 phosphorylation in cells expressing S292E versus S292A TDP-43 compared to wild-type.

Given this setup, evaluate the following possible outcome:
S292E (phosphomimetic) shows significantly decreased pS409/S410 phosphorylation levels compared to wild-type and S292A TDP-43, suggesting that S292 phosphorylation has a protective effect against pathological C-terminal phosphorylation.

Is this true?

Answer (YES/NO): NO